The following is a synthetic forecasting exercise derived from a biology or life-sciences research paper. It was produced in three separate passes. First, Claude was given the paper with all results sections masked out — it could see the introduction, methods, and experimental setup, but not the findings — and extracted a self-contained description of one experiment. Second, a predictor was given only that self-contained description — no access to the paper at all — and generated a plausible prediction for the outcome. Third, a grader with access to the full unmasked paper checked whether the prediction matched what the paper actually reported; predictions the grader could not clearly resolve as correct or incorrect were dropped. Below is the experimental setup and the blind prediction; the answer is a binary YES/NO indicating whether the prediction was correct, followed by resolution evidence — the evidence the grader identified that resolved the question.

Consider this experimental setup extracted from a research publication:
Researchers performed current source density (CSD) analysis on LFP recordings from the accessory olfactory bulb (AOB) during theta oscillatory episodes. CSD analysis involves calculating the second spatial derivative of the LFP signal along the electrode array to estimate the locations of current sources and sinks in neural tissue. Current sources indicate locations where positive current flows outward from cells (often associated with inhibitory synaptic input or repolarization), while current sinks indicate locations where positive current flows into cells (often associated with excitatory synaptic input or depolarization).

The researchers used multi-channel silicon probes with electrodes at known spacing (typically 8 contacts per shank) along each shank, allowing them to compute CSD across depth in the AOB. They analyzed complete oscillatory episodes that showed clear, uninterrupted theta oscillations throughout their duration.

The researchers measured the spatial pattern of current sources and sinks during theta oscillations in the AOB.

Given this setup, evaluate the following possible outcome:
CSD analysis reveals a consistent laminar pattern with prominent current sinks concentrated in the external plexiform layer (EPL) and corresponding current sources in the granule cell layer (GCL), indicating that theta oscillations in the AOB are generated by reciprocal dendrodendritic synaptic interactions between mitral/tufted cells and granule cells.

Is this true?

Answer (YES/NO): NO